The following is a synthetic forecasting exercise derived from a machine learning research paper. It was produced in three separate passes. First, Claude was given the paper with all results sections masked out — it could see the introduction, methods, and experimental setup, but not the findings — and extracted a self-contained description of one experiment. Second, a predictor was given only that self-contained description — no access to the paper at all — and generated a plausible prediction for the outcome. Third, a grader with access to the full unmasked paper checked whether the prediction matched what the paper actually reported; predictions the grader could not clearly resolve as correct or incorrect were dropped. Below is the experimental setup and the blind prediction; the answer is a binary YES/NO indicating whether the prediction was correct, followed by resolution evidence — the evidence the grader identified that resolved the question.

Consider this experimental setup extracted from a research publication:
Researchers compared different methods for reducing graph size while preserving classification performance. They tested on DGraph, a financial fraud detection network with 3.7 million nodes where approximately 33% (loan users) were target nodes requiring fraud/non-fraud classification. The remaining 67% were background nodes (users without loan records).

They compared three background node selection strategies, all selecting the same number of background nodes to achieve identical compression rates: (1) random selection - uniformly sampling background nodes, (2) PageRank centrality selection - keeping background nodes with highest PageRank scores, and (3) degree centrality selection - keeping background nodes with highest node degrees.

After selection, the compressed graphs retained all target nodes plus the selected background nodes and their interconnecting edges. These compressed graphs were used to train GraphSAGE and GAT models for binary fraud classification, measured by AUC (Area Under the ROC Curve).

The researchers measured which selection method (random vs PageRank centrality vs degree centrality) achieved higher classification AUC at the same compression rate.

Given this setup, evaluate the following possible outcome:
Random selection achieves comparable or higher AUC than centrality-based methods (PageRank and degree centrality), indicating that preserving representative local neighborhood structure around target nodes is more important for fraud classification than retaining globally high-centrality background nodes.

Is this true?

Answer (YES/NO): YES